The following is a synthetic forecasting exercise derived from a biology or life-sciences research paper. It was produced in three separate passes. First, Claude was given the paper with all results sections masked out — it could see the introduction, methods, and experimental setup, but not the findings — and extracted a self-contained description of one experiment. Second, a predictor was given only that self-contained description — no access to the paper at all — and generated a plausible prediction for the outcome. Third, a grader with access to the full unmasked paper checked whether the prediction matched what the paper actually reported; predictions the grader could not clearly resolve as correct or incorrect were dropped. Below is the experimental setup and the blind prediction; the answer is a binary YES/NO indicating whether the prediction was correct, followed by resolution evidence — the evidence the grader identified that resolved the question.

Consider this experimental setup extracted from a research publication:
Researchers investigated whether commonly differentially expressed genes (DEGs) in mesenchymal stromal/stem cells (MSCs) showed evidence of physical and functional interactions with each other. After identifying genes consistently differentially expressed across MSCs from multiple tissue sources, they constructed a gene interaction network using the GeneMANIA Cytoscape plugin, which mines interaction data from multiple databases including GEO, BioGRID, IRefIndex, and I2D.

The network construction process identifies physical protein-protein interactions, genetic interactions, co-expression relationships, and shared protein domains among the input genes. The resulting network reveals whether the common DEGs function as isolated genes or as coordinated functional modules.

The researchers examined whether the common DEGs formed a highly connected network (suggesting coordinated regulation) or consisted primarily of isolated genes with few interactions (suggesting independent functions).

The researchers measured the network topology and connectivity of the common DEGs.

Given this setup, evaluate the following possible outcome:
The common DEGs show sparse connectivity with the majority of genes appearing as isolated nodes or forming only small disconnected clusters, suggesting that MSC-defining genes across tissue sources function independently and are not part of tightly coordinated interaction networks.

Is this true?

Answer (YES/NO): NO